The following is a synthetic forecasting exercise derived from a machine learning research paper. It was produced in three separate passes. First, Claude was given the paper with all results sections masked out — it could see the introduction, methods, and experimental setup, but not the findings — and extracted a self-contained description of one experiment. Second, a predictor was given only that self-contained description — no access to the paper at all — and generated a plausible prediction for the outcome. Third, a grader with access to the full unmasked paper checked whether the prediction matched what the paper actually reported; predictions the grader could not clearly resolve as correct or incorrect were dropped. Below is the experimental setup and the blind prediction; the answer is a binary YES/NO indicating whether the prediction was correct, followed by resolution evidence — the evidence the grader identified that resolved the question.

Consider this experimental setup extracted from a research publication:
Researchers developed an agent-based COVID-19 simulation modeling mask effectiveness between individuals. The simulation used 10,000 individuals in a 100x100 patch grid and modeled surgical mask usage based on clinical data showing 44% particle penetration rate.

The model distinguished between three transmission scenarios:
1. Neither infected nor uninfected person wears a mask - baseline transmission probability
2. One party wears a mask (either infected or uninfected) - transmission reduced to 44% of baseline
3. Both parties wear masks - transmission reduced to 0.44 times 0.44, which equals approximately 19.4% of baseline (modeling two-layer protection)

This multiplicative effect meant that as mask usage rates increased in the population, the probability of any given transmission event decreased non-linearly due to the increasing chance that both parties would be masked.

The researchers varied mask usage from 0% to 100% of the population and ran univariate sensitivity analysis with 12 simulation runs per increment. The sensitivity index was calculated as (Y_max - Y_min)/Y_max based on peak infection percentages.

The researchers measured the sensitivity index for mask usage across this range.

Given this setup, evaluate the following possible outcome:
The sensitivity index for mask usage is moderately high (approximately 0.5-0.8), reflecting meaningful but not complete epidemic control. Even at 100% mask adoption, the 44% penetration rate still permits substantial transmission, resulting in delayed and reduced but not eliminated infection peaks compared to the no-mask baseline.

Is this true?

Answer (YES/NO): YES